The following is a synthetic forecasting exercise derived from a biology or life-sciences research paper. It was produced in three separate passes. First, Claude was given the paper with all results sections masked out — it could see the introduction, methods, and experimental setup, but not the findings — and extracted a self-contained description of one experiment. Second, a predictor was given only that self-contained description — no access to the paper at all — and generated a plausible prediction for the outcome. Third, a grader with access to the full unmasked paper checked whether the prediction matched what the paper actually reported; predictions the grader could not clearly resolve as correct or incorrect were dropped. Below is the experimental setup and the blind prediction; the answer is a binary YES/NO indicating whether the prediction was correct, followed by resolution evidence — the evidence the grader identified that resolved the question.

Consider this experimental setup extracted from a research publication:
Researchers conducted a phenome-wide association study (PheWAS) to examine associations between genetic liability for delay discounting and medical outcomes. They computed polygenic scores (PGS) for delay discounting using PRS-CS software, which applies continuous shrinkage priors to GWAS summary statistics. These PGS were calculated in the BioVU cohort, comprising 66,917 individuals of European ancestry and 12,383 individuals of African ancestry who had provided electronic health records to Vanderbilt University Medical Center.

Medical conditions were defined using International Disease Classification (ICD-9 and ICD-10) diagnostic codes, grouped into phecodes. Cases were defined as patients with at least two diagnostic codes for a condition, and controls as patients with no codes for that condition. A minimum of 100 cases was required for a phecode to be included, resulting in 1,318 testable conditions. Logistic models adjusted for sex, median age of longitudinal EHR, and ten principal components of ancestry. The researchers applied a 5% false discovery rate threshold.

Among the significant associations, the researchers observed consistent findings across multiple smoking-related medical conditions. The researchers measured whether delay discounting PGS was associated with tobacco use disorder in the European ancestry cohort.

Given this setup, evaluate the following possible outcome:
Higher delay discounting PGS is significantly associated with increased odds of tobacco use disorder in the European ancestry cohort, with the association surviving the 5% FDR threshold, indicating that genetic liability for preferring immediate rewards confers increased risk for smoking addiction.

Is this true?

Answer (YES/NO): YES